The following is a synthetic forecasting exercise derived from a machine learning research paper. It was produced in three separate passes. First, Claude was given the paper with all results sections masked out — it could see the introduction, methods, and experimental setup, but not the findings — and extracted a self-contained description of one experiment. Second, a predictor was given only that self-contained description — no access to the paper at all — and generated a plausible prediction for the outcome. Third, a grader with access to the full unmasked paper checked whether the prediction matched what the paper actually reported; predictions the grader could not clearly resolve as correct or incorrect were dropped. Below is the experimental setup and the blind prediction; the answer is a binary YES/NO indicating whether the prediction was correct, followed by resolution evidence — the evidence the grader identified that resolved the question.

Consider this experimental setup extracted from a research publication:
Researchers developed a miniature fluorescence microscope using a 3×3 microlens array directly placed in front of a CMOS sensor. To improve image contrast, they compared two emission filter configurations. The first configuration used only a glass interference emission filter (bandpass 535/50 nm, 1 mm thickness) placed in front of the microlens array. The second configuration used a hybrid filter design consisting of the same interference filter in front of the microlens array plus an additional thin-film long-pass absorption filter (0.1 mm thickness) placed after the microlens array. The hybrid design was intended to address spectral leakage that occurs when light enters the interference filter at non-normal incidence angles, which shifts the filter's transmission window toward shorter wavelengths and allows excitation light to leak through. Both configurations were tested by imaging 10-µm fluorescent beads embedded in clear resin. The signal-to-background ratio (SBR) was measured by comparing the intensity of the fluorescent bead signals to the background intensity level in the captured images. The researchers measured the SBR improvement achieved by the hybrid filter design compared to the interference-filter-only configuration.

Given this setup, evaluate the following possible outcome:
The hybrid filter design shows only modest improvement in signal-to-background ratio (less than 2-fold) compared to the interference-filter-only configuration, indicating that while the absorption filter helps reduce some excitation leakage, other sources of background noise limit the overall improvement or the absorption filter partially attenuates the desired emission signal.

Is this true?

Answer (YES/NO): NO